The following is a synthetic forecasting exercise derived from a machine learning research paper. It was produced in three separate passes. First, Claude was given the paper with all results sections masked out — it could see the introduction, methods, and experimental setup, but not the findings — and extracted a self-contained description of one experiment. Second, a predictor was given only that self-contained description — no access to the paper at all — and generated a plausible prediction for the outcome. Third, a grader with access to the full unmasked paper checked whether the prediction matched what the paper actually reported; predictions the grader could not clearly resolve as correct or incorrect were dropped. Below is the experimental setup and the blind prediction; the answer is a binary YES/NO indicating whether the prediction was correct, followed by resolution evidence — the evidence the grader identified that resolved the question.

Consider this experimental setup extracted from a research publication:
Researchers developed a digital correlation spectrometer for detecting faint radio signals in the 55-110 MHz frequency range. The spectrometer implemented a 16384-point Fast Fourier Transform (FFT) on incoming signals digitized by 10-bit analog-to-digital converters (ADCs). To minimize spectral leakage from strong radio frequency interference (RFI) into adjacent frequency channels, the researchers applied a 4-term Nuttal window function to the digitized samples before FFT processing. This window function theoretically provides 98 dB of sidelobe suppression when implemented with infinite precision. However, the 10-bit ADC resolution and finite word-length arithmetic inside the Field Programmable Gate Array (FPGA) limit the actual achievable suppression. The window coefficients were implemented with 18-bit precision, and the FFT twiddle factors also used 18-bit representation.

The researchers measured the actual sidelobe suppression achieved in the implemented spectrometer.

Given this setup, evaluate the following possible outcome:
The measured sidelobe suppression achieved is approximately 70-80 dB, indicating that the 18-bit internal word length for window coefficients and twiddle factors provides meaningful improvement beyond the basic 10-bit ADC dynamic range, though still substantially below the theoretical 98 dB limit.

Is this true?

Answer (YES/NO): YES